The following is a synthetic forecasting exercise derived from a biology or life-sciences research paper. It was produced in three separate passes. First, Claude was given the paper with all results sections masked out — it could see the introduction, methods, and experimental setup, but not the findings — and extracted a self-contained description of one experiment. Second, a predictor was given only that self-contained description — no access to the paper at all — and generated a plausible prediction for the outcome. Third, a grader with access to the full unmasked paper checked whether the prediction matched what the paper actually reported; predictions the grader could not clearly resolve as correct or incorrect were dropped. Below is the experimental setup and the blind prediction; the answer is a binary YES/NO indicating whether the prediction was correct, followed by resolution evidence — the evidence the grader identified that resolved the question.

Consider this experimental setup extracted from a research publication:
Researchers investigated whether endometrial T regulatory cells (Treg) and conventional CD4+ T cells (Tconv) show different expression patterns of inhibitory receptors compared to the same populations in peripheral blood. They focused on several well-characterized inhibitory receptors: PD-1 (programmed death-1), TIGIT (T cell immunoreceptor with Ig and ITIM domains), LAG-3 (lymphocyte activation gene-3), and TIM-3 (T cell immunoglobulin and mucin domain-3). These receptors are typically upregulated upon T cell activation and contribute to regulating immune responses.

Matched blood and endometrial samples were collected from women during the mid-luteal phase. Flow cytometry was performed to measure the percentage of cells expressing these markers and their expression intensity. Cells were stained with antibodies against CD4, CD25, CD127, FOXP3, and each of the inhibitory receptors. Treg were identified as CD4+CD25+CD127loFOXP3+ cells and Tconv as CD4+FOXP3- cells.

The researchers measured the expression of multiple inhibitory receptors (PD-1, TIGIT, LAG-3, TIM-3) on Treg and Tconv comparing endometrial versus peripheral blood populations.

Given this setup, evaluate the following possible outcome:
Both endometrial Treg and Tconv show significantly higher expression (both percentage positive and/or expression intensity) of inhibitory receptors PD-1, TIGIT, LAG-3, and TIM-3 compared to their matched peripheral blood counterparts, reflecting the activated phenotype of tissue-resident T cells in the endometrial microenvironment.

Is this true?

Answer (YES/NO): NO